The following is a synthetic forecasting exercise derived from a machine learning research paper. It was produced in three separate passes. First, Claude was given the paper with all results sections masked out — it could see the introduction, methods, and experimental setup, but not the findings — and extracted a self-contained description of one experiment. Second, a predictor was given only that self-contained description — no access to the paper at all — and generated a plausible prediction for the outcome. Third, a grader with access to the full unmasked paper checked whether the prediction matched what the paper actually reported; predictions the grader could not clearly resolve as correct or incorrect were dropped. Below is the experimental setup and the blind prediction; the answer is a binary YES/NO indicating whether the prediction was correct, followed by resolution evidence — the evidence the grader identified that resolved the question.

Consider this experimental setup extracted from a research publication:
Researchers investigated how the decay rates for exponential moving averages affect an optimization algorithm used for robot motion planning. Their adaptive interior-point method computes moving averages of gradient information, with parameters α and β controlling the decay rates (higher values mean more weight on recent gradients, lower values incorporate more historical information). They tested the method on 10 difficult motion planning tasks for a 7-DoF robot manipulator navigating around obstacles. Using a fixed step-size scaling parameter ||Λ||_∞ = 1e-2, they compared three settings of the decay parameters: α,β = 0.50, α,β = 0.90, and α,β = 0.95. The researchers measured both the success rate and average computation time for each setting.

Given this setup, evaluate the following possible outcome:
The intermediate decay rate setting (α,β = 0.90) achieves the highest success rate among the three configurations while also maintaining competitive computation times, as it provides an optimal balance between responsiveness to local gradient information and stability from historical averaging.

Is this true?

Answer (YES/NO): YES